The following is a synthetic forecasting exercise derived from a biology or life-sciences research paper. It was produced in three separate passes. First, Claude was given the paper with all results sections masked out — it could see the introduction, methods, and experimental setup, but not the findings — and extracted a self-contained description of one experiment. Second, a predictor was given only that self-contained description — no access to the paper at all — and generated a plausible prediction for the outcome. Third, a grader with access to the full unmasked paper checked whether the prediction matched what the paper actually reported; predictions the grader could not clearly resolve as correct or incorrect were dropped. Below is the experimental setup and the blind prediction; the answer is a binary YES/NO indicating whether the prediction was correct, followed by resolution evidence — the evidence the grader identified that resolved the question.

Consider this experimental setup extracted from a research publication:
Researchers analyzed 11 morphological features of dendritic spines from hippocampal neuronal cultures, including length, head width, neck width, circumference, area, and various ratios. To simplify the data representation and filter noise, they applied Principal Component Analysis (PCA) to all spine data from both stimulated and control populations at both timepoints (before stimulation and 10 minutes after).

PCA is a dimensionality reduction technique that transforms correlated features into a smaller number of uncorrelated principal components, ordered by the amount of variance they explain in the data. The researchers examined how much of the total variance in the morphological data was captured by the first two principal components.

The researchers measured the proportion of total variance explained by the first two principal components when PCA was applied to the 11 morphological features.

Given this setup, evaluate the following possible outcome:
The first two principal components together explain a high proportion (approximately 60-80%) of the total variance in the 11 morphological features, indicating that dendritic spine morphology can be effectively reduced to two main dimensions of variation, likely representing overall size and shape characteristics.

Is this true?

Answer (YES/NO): NO